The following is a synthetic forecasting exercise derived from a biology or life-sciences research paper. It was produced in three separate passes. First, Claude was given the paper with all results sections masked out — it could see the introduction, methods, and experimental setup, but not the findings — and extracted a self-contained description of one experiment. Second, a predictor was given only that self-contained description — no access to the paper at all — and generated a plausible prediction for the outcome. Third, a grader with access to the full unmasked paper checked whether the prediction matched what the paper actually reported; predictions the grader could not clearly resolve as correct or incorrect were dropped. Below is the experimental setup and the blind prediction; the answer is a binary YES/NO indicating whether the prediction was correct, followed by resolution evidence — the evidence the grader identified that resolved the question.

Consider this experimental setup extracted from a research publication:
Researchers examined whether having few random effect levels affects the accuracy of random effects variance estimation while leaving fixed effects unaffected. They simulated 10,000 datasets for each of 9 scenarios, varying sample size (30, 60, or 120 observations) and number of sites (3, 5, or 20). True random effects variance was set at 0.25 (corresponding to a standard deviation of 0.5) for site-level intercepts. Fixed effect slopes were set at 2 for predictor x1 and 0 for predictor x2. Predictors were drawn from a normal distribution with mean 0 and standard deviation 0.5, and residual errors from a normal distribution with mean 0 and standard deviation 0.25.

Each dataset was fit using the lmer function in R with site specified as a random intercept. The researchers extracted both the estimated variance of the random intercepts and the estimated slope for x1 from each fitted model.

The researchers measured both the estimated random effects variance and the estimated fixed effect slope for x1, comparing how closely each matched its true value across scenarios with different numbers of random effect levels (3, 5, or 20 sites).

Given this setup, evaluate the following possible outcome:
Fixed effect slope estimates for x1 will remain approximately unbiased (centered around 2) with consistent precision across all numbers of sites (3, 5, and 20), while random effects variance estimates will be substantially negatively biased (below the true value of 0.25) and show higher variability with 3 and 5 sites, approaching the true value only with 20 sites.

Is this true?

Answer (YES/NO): NO